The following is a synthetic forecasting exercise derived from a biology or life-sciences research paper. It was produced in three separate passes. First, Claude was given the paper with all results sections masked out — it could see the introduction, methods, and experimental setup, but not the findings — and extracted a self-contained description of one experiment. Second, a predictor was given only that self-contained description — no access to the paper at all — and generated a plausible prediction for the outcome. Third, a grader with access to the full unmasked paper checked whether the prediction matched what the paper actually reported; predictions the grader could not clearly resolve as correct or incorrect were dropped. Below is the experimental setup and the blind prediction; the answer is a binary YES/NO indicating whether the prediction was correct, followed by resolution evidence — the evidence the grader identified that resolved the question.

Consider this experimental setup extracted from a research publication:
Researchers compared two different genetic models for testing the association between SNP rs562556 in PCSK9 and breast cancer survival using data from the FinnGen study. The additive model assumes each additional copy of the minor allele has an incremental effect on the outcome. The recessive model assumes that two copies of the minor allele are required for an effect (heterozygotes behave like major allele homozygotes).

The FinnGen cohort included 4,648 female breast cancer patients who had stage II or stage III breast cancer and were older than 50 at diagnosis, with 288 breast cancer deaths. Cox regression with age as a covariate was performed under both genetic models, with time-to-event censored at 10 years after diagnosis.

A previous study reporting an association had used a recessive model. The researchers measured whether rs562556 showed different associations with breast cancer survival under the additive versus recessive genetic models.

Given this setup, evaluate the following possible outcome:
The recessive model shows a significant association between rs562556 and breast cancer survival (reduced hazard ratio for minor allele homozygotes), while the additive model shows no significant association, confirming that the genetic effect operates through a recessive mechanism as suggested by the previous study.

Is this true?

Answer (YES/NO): NO